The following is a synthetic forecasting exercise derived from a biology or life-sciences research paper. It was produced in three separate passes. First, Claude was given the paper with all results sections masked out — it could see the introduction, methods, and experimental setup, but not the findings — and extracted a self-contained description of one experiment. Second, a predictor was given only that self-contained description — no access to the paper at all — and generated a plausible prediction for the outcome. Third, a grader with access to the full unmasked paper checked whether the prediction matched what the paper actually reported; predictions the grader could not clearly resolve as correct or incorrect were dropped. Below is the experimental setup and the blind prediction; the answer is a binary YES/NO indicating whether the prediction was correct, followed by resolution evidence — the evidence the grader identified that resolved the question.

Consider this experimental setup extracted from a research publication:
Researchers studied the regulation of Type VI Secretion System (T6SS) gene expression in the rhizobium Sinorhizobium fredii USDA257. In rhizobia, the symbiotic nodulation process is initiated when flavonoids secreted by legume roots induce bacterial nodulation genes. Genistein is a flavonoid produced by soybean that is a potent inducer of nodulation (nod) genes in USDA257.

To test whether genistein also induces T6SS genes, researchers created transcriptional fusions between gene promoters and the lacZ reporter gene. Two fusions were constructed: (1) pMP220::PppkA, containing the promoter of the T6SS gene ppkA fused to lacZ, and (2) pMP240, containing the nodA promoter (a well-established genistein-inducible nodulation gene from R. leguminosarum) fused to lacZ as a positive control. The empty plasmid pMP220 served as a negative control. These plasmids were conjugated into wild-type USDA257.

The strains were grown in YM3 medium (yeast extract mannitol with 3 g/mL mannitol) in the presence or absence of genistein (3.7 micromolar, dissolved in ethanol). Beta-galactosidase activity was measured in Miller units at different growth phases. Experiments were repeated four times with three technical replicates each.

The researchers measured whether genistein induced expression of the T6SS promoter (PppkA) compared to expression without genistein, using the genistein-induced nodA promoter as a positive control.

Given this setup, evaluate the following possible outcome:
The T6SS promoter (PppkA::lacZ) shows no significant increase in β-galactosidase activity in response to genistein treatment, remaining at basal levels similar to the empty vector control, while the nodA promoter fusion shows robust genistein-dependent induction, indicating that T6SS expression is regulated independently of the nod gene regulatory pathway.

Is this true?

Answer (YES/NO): YES